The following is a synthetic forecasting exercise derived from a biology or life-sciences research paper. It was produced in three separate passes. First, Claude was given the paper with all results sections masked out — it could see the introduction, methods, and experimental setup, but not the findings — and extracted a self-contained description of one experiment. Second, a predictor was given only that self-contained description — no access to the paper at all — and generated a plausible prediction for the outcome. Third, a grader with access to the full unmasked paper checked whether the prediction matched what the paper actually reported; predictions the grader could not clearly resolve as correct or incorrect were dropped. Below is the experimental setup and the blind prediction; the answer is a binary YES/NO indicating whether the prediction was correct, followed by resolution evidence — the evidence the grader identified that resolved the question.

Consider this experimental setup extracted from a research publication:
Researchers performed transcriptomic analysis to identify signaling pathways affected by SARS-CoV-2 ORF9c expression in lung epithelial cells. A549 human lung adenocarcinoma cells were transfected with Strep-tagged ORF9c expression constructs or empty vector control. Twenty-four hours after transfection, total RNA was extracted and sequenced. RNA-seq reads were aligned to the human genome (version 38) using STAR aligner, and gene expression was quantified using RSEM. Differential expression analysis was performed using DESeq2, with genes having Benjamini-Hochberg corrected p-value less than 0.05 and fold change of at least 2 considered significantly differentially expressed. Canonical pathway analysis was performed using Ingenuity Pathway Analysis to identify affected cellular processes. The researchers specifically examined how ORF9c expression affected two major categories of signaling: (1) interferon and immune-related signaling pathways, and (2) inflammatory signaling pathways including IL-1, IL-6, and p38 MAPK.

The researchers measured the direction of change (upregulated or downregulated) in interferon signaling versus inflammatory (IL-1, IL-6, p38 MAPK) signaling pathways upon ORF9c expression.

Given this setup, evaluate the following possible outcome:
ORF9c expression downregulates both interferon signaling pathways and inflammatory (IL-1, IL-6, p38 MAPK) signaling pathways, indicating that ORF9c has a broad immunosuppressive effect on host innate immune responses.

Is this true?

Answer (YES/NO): NO